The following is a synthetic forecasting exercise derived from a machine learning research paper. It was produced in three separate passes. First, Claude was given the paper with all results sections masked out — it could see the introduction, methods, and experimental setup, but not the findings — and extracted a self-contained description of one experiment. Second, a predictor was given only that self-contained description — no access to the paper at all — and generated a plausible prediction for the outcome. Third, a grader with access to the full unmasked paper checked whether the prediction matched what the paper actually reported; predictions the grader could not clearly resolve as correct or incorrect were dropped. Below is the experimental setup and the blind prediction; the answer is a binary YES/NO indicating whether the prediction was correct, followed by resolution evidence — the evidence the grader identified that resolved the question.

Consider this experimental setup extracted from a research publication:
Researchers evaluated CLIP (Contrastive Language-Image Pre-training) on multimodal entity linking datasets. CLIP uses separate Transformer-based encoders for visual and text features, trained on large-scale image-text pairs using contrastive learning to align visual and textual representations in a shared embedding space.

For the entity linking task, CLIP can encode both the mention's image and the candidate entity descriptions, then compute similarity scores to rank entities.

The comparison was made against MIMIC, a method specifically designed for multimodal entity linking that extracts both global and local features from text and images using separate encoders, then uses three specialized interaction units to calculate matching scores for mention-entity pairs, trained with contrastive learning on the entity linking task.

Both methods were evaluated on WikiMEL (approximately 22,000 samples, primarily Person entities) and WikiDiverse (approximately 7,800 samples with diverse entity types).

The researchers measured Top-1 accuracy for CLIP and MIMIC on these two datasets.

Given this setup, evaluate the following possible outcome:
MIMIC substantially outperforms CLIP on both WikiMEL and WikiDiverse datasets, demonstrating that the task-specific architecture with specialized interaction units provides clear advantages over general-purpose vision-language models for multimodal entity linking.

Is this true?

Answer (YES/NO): NO